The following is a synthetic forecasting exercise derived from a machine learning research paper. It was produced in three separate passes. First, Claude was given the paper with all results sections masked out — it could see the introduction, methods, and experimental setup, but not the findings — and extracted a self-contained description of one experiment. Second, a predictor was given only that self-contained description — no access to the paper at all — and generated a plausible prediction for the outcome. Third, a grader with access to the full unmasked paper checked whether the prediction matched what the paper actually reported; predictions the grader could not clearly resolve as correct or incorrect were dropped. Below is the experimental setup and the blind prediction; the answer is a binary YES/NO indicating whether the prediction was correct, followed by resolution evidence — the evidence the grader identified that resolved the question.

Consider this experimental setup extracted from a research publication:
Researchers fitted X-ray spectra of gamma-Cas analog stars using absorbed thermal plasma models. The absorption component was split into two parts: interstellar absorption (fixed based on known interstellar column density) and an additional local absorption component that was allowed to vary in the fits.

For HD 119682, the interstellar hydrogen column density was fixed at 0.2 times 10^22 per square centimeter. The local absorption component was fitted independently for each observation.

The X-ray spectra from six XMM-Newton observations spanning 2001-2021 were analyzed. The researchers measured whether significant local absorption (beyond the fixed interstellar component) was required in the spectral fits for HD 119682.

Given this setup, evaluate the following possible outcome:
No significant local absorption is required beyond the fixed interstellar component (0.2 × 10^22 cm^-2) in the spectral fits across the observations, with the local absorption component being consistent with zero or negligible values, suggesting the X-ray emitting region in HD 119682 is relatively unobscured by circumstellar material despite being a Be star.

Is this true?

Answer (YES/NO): YES